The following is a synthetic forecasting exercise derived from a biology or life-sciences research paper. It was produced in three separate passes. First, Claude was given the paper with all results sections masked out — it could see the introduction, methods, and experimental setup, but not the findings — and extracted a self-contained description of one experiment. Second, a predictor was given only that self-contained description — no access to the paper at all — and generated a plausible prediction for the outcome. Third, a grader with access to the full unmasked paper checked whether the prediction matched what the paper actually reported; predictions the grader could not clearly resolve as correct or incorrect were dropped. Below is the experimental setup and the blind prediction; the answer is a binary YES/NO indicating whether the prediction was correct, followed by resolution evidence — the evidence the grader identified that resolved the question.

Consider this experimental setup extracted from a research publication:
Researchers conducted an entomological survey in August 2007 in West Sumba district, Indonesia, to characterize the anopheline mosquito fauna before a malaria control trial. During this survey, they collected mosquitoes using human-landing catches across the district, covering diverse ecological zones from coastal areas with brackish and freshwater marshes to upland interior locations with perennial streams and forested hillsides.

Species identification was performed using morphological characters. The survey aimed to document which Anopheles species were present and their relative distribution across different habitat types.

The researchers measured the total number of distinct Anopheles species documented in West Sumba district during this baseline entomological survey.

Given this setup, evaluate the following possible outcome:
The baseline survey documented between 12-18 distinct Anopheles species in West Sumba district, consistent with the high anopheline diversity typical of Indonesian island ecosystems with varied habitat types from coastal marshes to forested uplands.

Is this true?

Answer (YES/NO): YES